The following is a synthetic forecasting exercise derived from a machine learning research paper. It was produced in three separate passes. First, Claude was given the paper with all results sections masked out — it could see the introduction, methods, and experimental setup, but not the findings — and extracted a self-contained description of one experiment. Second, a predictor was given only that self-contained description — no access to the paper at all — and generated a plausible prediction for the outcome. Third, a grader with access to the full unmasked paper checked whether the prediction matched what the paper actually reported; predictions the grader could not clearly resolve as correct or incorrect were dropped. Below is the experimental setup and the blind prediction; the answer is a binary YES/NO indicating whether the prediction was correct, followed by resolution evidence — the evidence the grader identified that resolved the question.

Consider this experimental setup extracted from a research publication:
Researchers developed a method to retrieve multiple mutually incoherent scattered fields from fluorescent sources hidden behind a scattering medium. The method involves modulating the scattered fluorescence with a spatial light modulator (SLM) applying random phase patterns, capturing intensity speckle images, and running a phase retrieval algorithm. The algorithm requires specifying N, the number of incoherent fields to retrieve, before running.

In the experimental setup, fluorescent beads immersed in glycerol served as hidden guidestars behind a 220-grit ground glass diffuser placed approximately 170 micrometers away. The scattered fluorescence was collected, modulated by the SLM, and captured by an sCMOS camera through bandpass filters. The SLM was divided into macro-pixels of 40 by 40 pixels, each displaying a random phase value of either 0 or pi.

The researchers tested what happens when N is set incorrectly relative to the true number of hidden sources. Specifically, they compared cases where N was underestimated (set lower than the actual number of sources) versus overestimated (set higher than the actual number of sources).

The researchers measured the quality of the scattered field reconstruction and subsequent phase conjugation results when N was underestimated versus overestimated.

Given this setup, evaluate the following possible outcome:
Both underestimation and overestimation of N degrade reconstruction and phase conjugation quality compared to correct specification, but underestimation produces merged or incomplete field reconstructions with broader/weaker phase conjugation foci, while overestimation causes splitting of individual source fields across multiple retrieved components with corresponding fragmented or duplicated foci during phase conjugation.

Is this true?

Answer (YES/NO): NO